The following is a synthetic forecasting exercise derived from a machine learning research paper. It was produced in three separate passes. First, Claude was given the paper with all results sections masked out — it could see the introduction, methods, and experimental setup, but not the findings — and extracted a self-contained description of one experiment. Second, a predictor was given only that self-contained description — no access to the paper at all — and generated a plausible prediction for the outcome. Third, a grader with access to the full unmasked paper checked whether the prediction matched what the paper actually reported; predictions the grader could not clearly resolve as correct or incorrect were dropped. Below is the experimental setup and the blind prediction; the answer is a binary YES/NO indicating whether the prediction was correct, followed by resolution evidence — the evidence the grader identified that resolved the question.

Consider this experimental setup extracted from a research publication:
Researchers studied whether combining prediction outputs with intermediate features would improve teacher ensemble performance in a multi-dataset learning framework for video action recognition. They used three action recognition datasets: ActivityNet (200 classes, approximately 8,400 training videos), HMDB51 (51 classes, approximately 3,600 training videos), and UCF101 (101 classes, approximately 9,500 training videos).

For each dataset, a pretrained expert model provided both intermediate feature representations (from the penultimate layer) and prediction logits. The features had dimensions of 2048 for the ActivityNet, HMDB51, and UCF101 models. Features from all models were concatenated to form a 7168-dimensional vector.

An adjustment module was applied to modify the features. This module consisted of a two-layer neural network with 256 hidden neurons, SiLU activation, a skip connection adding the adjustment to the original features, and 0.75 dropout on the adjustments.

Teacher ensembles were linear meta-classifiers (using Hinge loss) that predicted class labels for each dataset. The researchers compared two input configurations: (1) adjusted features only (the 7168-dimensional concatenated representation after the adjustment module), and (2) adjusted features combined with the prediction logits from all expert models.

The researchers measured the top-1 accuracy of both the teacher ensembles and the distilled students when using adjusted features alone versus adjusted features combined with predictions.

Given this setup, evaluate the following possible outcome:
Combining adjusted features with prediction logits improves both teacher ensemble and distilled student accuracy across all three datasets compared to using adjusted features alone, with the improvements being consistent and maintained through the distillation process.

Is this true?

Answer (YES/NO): NO